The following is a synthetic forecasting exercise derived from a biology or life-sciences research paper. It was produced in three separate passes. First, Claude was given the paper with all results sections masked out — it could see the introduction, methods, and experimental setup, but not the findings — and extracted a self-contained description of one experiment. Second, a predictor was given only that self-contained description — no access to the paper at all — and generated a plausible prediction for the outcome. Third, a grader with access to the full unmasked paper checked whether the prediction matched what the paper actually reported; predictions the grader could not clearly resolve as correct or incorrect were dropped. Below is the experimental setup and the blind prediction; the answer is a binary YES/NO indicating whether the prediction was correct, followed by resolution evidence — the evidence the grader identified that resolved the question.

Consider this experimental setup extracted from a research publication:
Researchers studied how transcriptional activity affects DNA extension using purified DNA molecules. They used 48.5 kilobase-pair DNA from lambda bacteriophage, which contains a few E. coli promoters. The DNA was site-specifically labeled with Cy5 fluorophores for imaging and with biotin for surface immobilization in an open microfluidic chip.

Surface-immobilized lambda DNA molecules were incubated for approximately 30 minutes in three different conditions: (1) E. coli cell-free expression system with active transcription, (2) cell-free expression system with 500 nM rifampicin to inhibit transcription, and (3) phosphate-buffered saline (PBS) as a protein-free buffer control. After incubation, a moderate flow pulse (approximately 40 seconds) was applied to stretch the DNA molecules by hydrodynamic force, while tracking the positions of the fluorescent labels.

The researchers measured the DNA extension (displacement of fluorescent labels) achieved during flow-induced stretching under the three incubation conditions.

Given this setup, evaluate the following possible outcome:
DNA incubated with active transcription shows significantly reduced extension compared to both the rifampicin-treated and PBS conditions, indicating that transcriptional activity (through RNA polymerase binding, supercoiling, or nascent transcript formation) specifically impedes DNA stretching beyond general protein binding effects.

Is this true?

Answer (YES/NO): NO